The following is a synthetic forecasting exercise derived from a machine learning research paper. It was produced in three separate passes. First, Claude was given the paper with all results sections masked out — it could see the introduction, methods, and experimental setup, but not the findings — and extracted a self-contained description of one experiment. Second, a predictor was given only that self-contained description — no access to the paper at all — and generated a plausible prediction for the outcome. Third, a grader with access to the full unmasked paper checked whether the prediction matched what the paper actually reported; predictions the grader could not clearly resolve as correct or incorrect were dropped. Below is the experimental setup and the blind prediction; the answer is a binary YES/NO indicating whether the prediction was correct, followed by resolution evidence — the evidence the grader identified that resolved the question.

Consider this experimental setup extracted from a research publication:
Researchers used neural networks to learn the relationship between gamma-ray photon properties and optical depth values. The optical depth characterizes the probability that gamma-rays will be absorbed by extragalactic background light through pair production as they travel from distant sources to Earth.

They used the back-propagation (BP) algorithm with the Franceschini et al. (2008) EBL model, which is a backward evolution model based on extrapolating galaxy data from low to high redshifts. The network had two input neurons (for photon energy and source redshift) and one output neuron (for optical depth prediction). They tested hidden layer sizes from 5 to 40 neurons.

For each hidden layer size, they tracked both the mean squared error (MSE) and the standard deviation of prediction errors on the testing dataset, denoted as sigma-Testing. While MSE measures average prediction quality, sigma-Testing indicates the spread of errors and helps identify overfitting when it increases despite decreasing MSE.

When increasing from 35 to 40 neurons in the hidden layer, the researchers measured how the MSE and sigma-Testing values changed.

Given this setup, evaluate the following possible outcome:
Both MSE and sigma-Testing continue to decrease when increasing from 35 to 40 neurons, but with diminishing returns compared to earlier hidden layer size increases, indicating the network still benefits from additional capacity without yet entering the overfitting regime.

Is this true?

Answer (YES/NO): NO